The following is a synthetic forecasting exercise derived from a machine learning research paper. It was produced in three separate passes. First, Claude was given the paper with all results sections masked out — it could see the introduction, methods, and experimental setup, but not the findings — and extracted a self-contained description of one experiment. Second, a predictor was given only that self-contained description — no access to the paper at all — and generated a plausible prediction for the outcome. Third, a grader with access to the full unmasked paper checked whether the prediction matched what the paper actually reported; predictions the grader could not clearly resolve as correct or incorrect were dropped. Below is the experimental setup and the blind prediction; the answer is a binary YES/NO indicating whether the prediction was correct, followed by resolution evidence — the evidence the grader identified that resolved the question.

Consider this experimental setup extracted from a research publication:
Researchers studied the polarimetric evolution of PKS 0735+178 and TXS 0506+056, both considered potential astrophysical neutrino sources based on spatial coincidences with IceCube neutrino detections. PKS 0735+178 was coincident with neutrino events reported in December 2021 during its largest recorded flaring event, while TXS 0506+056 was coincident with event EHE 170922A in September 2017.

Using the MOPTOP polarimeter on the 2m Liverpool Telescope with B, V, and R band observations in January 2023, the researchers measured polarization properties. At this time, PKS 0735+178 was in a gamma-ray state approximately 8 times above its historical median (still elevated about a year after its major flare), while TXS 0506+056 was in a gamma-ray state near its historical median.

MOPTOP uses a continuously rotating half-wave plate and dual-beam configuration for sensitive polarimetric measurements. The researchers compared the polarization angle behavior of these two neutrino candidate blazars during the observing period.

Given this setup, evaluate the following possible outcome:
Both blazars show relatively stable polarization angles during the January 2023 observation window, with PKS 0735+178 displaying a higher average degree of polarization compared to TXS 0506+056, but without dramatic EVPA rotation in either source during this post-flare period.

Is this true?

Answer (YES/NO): NO